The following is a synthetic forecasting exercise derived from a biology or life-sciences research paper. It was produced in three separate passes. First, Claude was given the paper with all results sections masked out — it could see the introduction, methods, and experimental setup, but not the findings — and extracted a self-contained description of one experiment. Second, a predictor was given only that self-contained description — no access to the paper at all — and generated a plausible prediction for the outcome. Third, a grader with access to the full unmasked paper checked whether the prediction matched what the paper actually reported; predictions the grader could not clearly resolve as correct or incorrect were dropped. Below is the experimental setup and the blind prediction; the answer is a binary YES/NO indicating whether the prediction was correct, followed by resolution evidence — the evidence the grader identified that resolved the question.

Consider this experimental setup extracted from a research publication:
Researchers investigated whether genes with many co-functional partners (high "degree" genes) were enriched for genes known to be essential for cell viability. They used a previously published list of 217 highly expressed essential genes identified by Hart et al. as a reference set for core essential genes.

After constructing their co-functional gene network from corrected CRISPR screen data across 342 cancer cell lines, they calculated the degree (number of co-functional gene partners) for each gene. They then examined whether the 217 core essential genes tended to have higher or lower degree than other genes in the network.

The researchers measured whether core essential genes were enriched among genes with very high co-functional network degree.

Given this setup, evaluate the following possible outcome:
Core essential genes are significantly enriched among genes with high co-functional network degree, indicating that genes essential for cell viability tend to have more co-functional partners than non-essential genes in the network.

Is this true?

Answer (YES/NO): YES